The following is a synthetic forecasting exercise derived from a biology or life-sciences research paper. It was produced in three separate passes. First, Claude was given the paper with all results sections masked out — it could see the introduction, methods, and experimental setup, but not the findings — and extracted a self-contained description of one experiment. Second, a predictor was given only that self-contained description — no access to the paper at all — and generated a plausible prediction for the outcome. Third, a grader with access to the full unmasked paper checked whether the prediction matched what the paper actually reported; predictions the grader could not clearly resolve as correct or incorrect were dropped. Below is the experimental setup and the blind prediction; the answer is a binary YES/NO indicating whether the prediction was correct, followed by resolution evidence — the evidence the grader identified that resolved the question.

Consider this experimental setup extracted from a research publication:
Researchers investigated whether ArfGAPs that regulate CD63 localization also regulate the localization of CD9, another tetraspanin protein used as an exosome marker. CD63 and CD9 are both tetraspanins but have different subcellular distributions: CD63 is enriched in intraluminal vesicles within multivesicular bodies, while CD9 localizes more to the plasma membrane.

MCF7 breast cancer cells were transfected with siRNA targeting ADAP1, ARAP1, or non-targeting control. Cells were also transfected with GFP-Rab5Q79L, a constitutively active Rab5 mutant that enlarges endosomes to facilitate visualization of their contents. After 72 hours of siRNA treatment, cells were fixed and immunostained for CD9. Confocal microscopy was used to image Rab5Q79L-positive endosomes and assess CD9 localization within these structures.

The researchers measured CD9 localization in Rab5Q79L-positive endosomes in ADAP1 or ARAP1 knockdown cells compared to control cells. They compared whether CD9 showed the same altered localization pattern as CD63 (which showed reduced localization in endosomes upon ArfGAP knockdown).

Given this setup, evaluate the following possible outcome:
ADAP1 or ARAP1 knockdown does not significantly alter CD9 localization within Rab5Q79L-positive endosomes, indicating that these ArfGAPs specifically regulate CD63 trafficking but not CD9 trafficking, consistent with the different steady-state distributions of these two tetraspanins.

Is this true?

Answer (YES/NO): NO